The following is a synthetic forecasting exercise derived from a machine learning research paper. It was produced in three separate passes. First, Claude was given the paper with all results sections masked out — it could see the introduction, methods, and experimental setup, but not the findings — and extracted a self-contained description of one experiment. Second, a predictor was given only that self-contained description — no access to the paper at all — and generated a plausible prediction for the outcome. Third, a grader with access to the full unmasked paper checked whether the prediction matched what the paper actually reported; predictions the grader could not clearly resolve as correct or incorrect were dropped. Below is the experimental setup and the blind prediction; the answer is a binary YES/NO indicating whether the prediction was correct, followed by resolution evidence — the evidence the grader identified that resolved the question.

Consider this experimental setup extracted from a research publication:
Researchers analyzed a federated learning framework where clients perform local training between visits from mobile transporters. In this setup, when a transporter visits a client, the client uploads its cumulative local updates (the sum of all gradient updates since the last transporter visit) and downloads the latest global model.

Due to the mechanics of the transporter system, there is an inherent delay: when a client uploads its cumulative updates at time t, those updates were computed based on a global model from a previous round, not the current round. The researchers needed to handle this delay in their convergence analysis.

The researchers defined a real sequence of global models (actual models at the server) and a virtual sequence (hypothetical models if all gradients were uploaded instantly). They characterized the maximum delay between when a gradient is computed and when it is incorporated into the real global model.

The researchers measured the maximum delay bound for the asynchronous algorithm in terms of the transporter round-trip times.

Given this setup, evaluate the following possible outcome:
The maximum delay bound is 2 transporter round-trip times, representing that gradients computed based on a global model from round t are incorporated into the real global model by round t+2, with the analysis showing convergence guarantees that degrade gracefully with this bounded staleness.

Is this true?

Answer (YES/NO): YES